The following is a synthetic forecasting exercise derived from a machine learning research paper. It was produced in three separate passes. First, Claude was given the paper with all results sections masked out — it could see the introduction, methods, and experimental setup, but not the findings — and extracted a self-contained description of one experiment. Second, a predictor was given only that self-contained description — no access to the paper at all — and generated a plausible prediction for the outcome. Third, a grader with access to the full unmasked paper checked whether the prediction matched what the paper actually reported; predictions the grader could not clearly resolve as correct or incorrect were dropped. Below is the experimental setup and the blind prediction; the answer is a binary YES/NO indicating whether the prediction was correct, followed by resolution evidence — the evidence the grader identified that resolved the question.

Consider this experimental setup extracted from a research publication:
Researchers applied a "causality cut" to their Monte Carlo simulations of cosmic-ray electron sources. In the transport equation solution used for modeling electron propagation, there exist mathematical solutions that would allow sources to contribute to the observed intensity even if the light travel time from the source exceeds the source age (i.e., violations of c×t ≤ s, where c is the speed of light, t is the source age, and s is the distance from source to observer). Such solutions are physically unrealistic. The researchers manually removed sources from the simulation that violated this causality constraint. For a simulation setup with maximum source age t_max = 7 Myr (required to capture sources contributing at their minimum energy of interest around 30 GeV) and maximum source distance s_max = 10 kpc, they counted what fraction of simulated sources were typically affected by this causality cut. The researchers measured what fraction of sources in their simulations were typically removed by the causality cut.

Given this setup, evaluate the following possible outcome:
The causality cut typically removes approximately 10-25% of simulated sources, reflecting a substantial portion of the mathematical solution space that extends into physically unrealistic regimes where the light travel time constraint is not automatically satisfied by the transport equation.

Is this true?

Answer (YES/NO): NO